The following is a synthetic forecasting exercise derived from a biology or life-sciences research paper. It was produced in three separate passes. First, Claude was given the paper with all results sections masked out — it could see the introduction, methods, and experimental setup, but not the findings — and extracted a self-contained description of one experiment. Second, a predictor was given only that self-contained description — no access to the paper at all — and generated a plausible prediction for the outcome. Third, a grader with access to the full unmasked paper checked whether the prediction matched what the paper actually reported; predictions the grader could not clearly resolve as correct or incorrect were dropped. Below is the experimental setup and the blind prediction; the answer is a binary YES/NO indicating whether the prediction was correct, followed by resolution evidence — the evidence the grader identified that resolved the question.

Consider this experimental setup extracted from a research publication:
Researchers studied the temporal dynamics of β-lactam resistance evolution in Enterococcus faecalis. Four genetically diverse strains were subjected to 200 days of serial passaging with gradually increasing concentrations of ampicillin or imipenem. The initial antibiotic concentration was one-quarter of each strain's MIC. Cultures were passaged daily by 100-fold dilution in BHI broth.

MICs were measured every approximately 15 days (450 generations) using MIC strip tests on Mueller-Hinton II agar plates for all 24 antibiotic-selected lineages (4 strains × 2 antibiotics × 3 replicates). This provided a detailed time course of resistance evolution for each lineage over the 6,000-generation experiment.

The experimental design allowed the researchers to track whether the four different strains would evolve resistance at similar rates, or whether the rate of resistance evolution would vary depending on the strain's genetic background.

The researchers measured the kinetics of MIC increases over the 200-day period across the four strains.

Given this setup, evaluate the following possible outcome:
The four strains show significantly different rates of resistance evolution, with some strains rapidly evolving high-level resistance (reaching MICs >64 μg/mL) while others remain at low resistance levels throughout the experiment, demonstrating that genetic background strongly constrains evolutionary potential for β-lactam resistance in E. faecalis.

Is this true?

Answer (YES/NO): NO